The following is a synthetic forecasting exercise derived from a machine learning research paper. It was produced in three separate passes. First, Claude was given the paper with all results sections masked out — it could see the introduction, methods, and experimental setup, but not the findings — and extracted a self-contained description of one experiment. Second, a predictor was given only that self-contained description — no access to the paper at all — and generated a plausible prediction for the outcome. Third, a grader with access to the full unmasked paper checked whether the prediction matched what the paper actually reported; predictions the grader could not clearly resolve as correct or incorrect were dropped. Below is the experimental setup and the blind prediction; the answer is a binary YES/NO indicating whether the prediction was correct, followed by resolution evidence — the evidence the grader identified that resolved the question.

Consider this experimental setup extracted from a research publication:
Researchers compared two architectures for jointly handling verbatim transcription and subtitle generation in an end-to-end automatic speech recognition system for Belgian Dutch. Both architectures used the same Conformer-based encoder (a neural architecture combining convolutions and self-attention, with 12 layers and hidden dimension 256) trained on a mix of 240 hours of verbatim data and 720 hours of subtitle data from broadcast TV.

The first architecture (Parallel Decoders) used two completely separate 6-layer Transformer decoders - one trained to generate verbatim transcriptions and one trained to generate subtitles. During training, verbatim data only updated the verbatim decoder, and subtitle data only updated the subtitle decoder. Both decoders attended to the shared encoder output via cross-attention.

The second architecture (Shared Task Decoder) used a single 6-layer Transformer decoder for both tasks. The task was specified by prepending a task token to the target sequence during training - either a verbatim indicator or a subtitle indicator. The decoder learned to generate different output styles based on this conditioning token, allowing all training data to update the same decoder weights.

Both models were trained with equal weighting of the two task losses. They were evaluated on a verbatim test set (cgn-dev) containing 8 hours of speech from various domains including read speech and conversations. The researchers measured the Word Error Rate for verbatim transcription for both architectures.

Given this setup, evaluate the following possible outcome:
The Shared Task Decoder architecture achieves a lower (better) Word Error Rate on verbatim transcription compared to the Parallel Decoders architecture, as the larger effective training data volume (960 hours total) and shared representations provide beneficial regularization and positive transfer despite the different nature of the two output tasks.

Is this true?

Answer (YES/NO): YES